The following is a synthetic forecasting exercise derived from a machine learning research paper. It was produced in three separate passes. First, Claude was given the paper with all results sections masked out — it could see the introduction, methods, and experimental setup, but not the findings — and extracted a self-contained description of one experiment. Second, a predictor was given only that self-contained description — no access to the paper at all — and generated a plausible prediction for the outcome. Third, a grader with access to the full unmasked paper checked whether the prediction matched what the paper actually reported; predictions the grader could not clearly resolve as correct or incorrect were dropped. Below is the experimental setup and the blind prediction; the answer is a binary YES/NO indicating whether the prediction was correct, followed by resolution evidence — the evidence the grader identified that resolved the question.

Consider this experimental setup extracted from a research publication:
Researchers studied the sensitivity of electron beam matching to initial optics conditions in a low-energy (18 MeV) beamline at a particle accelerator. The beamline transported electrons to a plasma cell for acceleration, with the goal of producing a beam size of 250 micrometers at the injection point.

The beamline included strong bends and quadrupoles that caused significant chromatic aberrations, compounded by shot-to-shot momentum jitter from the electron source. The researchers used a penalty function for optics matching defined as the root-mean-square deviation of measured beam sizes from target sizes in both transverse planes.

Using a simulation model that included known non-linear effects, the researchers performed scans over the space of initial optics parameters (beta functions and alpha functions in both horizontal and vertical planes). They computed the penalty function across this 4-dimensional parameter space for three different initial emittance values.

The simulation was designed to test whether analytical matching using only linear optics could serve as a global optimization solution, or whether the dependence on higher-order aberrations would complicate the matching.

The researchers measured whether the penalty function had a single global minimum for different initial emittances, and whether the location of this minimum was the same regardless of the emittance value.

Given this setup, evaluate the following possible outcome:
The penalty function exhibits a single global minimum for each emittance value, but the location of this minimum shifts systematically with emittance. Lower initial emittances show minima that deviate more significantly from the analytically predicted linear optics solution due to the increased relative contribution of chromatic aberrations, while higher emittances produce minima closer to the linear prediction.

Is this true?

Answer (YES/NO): NO